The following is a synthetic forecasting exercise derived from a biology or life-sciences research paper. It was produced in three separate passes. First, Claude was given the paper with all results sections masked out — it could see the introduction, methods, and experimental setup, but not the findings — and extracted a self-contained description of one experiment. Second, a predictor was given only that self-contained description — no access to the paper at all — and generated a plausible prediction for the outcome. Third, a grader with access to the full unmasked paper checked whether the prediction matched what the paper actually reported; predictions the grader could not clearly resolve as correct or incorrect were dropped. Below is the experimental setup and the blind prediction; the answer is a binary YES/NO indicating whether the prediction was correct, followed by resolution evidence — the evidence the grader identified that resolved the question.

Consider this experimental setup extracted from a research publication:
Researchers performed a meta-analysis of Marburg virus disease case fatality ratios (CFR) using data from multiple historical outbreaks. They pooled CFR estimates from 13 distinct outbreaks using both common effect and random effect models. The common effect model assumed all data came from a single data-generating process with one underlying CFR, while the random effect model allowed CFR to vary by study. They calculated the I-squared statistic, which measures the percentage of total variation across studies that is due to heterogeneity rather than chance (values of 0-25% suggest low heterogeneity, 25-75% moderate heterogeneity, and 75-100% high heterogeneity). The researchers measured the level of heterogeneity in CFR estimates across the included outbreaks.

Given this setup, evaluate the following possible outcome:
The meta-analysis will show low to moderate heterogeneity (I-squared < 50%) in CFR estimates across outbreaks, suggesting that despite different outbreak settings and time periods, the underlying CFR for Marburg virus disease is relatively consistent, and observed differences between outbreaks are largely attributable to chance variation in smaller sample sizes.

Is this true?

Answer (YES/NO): NO